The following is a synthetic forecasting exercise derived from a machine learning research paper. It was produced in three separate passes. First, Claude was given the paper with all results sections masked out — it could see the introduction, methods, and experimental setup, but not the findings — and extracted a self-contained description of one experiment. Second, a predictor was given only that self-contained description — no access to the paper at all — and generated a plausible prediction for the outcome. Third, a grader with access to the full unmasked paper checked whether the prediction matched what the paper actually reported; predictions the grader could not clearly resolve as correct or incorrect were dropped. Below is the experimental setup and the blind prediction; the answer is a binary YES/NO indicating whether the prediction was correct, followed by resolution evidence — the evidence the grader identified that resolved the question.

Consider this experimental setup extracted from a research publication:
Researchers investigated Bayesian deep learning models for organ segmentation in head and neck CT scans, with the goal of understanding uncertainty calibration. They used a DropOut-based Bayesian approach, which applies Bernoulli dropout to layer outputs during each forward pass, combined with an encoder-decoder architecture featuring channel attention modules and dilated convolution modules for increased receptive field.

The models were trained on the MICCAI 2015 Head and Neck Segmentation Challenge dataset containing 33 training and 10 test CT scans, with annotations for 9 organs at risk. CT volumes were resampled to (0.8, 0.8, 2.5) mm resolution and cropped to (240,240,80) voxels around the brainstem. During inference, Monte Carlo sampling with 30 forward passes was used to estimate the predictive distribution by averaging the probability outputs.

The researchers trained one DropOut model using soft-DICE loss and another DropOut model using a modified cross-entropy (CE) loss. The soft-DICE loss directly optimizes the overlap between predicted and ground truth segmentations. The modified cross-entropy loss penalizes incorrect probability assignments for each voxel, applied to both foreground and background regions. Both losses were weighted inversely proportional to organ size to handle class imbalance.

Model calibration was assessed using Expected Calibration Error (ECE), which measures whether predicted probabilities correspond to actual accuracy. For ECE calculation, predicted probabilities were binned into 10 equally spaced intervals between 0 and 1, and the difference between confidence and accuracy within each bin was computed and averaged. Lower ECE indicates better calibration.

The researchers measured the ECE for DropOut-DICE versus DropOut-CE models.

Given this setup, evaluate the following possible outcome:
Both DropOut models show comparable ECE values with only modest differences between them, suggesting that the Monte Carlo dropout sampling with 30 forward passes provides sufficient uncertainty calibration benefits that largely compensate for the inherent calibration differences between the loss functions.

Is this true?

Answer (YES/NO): NO